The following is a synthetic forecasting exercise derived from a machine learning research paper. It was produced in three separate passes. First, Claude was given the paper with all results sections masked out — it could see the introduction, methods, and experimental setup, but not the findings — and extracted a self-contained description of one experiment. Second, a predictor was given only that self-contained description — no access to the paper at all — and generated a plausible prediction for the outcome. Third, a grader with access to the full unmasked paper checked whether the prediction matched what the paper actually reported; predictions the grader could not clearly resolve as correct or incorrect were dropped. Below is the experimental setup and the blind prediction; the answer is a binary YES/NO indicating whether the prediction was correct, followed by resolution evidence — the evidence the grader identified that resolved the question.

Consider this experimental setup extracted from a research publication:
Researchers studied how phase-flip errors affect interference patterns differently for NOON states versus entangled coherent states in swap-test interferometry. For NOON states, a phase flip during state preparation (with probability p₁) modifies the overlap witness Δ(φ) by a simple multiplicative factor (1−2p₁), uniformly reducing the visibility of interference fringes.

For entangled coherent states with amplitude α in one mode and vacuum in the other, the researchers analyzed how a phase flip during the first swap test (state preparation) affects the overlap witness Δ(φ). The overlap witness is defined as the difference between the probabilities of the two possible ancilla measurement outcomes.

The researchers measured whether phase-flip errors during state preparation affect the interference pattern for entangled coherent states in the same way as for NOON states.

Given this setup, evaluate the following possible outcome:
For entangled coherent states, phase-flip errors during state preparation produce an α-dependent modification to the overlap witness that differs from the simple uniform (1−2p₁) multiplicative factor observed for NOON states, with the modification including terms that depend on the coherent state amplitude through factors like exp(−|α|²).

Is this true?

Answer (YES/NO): YES